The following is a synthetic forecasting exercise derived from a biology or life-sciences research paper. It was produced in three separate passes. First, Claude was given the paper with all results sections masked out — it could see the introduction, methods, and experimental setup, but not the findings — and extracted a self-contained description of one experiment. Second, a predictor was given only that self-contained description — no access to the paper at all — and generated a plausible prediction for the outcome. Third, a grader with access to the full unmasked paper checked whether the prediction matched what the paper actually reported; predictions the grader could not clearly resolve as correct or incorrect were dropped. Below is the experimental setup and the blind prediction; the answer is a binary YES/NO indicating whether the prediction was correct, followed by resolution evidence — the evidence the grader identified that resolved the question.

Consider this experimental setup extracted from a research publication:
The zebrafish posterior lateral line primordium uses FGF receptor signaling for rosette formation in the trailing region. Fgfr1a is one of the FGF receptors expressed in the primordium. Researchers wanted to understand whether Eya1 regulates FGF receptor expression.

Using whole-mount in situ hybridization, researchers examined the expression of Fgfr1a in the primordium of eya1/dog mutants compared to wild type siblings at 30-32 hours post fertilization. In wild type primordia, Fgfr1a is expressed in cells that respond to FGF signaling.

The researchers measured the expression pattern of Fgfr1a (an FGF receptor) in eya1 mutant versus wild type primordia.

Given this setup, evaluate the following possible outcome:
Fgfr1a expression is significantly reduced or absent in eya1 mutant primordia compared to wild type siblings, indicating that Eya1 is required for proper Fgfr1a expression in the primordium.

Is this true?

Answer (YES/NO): YES